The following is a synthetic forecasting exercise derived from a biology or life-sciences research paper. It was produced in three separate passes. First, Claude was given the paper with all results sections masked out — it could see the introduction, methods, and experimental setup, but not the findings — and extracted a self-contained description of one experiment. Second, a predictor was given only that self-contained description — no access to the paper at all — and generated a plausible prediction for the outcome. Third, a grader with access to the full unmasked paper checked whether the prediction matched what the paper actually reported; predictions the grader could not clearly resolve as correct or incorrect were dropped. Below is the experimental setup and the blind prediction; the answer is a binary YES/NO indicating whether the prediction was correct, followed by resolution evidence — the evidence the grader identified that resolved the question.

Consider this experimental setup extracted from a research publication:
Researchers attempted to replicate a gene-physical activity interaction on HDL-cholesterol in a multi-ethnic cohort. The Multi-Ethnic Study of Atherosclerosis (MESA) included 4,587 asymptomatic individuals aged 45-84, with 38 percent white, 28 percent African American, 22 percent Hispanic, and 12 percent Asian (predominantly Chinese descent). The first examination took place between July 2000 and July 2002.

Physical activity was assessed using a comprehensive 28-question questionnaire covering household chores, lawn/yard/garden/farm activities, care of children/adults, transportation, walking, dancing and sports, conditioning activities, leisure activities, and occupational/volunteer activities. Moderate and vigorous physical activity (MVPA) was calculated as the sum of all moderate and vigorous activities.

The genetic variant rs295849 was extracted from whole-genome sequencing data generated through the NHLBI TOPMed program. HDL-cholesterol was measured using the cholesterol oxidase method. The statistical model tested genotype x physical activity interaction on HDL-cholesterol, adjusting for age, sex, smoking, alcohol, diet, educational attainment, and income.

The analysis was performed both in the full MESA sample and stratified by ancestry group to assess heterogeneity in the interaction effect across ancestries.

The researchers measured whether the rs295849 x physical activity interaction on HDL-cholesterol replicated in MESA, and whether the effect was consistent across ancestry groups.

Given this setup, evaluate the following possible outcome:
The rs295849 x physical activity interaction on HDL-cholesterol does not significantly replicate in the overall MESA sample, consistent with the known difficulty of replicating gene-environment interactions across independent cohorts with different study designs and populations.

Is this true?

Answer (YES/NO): NO